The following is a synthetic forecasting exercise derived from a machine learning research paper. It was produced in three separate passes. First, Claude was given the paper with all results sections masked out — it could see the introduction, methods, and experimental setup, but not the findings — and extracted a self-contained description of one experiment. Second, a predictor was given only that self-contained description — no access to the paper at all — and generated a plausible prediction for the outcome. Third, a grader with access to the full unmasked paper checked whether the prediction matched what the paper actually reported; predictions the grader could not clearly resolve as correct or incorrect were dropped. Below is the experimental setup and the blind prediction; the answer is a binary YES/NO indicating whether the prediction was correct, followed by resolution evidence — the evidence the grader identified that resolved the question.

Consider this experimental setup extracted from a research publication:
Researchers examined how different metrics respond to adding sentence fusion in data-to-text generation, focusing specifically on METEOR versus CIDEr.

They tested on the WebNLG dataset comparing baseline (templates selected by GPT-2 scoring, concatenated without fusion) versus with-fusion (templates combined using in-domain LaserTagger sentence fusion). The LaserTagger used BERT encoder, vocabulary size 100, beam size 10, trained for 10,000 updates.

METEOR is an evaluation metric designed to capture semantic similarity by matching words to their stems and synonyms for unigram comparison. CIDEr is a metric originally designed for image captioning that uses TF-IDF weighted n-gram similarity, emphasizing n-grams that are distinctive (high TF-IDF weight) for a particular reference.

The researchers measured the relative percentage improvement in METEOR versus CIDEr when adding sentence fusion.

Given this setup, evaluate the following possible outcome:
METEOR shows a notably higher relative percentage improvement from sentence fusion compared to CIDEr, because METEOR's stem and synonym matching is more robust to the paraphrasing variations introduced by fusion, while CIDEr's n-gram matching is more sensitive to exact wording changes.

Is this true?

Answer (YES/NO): NO